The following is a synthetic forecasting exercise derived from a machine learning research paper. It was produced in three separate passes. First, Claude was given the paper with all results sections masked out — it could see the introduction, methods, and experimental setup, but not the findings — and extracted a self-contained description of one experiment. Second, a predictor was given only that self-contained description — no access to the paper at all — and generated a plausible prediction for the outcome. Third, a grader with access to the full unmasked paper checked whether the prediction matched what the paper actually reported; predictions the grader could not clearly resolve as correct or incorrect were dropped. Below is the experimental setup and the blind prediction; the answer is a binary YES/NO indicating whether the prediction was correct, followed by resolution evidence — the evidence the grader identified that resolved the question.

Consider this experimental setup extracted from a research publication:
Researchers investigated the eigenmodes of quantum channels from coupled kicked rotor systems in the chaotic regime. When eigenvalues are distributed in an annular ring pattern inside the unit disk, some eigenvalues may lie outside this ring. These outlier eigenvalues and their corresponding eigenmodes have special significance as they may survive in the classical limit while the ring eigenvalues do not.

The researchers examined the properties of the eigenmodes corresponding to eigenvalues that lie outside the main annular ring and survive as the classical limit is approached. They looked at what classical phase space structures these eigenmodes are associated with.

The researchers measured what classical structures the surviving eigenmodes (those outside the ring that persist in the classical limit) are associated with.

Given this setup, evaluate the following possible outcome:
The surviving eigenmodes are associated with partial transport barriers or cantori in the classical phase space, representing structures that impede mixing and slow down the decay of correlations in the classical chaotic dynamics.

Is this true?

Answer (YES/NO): NO